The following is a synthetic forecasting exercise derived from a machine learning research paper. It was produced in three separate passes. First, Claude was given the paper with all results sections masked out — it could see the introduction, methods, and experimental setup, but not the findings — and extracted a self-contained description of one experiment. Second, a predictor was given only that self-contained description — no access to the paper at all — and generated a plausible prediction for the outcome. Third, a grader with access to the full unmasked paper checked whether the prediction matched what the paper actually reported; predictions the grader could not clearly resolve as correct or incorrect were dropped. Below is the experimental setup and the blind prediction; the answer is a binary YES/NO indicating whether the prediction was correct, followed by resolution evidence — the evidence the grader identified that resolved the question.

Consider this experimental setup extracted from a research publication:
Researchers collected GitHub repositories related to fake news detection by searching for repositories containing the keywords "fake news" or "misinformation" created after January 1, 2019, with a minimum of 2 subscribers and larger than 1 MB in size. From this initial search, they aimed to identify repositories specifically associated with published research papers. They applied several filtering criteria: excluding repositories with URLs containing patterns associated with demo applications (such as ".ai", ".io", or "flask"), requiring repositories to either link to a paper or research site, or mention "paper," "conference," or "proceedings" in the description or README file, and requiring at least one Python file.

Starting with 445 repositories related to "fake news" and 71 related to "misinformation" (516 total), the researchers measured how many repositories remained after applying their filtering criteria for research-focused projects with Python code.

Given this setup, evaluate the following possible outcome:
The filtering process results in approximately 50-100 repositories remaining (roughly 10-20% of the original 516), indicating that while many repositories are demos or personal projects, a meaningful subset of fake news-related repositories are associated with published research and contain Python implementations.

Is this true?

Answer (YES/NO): NO